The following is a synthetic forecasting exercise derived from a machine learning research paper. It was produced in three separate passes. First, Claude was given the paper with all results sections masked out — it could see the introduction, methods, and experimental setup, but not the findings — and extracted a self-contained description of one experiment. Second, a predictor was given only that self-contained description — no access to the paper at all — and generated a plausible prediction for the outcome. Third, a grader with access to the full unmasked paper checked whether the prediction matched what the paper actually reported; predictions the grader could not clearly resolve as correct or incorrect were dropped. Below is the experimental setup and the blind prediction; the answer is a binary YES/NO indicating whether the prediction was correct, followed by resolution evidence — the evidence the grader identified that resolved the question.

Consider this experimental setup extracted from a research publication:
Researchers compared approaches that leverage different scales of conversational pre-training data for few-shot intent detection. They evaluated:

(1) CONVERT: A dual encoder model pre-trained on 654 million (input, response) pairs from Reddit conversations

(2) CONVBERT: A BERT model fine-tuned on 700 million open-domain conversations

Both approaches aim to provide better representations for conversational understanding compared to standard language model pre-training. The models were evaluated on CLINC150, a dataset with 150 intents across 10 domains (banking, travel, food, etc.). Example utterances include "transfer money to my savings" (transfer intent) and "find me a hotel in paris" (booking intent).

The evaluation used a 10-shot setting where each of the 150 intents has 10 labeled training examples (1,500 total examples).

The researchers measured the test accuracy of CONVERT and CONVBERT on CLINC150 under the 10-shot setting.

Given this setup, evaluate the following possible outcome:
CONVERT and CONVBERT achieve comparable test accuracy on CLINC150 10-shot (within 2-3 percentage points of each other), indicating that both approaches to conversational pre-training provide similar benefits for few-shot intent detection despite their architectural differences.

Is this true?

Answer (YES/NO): YES